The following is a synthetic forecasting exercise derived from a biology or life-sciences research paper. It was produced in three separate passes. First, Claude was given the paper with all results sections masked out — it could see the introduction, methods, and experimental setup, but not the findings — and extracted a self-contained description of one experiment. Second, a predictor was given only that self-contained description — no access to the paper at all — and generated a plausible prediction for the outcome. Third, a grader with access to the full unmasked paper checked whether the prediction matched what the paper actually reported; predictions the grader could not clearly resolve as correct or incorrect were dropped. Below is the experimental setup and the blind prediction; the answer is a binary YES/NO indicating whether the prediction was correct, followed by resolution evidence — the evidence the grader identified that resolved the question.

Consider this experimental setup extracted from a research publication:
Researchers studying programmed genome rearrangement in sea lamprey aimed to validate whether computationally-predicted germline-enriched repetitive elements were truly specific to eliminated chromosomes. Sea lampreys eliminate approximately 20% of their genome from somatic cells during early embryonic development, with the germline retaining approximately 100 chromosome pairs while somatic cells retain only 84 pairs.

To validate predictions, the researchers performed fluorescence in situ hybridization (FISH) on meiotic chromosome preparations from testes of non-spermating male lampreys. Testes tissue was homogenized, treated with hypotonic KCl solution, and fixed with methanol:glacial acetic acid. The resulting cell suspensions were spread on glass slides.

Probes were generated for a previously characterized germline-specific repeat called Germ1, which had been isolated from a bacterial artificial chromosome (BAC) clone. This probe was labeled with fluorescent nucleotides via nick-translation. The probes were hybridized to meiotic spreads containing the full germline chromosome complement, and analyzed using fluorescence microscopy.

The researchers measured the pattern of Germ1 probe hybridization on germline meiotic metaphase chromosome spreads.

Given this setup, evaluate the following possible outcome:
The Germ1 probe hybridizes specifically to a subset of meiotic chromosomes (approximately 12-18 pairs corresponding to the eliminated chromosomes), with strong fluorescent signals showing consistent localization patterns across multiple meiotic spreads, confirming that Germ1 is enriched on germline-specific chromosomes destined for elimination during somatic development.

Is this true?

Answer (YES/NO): NO